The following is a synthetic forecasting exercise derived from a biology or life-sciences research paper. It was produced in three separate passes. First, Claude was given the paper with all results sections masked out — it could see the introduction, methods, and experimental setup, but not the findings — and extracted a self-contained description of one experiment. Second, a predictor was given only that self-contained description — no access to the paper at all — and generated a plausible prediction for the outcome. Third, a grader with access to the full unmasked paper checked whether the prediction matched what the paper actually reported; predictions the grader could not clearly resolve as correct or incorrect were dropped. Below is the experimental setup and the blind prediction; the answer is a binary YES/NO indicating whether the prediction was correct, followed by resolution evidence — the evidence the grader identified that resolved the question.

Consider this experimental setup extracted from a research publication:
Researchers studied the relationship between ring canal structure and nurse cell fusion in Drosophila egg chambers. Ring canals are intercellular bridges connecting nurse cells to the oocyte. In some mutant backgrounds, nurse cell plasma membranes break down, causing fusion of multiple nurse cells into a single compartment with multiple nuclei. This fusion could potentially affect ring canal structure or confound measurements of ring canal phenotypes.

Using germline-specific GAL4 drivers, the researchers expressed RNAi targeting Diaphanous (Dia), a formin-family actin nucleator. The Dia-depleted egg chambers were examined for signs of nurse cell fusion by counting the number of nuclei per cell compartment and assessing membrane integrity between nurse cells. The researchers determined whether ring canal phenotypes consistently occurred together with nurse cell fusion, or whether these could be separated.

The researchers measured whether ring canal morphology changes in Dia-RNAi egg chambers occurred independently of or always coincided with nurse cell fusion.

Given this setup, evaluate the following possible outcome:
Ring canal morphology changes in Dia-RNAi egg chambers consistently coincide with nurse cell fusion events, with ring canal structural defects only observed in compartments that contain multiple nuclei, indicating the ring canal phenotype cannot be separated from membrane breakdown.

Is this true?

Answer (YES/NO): NO